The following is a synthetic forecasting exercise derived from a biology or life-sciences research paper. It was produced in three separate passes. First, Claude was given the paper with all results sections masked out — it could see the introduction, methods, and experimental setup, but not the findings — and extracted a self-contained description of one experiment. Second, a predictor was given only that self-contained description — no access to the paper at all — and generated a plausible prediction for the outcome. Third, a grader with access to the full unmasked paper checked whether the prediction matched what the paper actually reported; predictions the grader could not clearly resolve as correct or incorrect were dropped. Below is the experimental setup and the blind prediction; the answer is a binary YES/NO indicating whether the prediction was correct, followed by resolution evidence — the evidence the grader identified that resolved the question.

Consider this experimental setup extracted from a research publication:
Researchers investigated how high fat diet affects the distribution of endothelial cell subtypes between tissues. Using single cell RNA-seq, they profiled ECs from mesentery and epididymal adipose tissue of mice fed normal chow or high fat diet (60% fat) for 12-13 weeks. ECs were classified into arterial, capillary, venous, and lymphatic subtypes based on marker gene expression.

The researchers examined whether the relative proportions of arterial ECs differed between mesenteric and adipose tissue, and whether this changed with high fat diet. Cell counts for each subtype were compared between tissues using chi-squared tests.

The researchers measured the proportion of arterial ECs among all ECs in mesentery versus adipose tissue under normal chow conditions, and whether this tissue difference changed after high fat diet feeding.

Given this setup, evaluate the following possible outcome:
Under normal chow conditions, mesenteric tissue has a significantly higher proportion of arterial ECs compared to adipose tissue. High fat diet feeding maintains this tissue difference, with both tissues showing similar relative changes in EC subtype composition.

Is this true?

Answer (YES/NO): NO